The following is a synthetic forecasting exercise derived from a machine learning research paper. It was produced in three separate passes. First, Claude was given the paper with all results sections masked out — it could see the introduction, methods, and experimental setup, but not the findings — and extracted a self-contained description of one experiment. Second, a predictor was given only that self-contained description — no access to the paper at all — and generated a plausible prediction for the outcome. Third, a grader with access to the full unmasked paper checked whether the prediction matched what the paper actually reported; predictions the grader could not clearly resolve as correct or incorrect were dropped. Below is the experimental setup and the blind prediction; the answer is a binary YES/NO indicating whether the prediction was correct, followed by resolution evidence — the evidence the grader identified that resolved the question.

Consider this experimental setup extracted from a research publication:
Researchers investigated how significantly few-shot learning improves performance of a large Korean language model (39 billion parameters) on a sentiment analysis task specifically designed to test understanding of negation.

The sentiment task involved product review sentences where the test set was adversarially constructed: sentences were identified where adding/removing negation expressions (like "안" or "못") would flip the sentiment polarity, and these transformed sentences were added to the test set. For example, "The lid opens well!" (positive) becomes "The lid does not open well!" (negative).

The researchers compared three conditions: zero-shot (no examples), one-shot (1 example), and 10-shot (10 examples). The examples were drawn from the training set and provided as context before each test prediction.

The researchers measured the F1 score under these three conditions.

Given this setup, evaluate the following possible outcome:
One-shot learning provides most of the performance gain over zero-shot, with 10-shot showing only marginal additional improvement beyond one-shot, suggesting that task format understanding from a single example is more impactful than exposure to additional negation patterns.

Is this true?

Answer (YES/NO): NO